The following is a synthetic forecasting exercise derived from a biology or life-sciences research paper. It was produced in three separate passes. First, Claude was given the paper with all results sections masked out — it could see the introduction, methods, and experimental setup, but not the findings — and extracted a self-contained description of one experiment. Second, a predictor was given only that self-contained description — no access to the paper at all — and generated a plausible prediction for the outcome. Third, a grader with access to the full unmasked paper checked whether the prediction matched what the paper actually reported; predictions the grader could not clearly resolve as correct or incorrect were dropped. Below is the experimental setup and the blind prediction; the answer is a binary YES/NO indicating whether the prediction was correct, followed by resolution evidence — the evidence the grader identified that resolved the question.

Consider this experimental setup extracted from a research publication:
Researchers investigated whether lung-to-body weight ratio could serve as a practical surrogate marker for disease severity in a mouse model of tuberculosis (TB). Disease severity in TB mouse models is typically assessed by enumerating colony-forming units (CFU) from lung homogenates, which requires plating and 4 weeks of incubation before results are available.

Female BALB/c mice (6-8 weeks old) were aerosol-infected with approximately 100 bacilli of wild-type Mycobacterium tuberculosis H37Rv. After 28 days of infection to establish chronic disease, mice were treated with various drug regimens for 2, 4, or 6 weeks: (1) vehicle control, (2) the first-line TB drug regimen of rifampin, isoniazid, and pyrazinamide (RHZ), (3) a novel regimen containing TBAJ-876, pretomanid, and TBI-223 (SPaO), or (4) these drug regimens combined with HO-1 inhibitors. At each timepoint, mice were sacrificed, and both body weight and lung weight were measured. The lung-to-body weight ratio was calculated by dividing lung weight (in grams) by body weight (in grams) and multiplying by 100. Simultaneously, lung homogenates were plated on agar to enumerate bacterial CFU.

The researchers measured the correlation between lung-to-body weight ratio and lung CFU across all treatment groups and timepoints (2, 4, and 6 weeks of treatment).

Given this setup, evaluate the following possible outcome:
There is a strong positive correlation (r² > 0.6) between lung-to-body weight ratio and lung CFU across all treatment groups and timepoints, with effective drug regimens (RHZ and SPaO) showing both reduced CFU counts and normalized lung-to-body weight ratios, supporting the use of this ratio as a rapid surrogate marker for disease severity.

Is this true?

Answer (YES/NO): YES